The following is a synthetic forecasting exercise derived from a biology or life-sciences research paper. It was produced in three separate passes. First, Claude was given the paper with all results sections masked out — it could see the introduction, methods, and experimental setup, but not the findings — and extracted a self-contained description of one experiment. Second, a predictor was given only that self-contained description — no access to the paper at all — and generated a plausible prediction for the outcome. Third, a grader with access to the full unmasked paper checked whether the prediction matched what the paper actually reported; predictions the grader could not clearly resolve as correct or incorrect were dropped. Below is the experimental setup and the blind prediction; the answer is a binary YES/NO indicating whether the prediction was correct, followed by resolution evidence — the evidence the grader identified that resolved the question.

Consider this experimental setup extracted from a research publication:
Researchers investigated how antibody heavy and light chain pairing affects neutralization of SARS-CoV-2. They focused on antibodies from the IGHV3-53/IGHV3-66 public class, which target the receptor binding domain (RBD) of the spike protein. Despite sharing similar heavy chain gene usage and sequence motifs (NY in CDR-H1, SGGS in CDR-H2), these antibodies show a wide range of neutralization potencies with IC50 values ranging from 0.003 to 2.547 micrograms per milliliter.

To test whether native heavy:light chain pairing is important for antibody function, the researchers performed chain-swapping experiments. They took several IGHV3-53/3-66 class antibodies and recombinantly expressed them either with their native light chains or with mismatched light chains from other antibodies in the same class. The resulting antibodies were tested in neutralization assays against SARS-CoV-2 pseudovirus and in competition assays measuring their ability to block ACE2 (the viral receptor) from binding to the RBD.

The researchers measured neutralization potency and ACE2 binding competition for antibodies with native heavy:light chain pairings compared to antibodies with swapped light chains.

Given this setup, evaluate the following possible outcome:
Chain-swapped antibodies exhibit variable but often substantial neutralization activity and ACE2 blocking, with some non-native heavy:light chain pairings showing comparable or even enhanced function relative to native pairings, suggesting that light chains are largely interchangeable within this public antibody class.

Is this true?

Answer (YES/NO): NO